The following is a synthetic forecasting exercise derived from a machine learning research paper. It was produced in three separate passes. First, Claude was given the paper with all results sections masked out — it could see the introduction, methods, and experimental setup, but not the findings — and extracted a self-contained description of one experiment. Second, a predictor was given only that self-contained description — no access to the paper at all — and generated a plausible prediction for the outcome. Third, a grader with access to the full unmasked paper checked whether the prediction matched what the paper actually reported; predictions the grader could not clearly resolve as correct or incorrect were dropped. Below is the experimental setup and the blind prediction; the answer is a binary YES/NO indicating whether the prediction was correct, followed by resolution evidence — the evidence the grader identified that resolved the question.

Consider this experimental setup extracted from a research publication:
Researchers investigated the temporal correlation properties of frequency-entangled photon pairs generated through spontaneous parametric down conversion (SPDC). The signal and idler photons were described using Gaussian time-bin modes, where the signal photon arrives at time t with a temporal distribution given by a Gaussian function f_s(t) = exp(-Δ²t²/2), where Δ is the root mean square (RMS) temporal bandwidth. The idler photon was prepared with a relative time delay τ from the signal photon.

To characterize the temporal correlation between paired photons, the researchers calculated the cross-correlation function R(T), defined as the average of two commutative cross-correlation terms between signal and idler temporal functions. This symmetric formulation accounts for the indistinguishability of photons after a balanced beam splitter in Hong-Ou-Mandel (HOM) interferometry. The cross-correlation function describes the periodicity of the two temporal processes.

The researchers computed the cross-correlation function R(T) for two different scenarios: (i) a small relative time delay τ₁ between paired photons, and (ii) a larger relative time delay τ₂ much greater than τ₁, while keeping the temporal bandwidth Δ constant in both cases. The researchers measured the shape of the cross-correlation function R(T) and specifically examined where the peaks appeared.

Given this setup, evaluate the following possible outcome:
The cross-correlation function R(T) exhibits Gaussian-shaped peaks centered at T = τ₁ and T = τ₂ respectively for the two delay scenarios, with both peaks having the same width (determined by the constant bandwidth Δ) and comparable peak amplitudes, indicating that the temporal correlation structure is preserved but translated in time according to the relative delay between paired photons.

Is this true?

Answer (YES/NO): NO